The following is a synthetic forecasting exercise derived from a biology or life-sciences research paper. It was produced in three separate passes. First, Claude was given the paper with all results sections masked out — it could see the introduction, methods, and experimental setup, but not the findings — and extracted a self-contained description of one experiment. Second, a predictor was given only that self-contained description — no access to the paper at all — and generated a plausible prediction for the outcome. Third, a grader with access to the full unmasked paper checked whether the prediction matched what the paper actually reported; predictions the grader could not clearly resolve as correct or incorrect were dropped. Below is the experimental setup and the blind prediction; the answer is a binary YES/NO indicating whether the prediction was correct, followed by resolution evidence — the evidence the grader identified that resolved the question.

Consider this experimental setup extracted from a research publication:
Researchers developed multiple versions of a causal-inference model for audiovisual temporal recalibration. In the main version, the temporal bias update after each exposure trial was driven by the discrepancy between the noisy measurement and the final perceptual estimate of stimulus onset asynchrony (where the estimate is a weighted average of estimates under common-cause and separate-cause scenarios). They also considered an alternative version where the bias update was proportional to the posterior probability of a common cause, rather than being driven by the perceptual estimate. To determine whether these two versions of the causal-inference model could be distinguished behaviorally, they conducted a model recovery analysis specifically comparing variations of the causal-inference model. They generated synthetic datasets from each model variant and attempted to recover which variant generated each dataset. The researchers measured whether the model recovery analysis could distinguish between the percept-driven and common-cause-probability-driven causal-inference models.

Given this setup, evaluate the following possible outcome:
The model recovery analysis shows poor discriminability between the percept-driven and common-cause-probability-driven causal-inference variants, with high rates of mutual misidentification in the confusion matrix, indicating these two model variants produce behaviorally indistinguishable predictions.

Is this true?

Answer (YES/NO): YES